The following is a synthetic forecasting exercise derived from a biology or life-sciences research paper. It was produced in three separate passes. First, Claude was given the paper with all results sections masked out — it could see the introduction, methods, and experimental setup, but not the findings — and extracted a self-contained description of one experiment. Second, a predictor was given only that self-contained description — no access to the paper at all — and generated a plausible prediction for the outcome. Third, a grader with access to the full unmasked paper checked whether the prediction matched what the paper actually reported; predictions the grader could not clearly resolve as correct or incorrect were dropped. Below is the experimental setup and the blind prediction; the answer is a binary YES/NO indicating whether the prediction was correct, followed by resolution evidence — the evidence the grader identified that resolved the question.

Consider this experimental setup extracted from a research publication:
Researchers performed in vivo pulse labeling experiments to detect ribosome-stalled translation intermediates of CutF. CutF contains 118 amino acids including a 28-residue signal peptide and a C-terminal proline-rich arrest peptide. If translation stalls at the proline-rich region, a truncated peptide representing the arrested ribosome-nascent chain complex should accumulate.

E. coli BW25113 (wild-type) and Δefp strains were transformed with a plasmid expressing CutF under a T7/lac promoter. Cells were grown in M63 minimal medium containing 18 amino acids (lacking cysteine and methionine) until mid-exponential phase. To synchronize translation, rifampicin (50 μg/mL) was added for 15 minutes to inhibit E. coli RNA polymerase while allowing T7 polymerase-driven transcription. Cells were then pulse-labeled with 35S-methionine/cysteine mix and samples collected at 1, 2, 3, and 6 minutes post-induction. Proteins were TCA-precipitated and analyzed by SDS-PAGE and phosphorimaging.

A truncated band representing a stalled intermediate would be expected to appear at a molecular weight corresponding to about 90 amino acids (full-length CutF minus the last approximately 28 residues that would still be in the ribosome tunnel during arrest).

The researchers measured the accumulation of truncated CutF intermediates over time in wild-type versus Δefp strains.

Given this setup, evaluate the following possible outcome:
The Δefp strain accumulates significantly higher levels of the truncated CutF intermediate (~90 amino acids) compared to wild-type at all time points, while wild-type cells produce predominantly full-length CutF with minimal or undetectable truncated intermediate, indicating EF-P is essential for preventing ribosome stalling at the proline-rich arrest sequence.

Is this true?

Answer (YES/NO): YES